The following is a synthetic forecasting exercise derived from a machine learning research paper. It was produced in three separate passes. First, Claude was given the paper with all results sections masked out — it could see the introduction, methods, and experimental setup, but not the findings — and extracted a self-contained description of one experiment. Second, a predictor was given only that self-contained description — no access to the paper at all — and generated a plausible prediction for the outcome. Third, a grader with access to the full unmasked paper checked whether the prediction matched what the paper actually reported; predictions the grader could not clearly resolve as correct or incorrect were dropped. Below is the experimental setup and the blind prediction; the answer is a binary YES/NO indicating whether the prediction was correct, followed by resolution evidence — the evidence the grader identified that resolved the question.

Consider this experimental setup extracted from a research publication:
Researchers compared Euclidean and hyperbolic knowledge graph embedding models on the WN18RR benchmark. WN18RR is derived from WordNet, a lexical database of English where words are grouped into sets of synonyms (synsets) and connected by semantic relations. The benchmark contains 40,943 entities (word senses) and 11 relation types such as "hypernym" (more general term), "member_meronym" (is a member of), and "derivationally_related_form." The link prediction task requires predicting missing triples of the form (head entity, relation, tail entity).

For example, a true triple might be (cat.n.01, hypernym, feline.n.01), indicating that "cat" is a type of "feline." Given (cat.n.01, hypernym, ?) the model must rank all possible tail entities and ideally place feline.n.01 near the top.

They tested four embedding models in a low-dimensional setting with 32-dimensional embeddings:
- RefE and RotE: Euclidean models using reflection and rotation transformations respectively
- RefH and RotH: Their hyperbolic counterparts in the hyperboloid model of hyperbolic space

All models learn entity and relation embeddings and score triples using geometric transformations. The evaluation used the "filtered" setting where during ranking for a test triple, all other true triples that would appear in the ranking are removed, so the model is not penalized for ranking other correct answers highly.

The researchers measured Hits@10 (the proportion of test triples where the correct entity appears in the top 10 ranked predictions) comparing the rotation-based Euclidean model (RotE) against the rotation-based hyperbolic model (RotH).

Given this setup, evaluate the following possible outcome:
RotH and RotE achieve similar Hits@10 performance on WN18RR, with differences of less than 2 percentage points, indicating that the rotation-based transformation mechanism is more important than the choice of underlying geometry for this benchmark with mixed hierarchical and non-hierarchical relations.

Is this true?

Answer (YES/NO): NO